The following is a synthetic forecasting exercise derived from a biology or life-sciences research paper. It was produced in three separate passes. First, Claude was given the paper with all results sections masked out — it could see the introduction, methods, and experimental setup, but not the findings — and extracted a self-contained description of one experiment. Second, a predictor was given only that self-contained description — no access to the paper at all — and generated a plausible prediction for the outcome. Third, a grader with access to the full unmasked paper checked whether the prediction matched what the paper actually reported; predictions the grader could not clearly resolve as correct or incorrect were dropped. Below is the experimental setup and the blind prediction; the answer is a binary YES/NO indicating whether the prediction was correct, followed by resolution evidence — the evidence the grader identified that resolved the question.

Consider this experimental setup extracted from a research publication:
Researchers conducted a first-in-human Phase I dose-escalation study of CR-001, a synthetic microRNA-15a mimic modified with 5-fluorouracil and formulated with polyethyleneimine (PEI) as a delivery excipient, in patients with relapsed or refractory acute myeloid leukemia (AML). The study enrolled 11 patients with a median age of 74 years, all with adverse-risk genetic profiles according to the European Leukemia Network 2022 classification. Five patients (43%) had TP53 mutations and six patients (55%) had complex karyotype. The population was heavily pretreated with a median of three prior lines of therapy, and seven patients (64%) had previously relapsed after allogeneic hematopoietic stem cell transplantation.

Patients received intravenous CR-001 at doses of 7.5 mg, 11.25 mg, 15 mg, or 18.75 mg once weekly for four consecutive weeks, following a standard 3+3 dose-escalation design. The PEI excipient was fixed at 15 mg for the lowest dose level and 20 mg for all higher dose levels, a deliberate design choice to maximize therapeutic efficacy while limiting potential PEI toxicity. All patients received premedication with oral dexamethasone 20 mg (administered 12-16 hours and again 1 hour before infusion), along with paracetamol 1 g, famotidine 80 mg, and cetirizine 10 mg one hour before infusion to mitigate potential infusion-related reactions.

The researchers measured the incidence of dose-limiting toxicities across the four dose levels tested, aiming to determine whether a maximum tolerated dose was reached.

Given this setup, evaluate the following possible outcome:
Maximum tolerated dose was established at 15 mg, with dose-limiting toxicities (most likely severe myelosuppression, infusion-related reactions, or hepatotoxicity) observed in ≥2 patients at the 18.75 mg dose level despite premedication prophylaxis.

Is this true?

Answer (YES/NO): NO